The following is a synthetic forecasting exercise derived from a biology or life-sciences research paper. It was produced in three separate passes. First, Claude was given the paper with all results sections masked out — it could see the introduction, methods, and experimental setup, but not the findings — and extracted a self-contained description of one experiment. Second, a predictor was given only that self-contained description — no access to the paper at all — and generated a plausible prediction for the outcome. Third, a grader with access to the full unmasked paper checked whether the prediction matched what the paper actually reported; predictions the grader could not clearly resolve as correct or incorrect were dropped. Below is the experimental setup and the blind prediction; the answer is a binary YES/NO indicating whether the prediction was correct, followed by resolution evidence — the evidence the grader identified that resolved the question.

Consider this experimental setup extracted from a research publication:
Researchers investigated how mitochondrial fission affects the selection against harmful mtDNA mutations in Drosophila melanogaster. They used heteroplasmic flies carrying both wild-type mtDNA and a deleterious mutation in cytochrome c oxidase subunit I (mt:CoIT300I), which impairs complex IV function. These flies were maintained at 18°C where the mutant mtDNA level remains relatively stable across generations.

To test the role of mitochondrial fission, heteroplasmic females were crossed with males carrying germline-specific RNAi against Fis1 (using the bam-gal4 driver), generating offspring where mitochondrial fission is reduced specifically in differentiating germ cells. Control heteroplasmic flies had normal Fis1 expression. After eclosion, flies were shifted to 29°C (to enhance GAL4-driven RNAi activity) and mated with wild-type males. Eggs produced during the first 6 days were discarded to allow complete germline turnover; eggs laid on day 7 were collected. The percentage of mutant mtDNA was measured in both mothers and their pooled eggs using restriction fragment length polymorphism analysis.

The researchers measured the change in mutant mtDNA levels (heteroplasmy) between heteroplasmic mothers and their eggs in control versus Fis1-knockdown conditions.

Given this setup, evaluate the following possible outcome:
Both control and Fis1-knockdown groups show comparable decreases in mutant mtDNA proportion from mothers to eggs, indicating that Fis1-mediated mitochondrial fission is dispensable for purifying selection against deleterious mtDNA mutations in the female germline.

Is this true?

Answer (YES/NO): NO